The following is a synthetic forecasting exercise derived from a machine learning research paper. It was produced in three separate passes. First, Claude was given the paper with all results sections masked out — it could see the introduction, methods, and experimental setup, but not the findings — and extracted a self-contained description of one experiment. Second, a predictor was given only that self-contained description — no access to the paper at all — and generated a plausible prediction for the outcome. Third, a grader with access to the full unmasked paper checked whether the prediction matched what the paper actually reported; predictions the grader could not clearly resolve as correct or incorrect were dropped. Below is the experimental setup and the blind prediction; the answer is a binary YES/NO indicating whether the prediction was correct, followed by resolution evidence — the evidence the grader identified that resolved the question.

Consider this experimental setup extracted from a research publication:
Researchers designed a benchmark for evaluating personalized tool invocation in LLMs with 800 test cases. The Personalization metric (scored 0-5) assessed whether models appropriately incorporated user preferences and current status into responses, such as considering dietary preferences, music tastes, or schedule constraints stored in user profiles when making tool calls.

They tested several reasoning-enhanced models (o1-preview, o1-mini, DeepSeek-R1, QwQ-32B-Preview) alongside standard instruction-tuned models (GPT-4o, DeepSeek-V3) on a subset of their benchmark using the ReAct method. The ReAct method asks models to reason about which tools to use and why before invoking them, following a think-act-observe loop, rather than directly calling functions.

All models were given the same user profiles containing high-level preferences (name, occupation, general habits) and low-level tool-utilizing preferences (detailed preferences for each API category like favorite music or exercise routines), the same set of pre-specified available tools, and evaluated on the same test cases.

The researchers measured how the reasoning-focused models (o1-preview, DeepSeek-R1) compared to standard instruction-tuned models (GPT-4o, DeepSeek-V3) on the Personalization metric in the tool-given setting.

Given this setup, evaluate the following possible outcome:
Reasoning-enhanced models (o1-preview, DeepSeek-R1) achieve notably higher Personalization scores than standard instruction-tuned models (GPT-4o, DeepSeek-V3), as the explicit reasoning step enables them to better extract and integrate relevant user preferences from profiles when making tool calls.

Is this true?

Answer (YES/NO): NO